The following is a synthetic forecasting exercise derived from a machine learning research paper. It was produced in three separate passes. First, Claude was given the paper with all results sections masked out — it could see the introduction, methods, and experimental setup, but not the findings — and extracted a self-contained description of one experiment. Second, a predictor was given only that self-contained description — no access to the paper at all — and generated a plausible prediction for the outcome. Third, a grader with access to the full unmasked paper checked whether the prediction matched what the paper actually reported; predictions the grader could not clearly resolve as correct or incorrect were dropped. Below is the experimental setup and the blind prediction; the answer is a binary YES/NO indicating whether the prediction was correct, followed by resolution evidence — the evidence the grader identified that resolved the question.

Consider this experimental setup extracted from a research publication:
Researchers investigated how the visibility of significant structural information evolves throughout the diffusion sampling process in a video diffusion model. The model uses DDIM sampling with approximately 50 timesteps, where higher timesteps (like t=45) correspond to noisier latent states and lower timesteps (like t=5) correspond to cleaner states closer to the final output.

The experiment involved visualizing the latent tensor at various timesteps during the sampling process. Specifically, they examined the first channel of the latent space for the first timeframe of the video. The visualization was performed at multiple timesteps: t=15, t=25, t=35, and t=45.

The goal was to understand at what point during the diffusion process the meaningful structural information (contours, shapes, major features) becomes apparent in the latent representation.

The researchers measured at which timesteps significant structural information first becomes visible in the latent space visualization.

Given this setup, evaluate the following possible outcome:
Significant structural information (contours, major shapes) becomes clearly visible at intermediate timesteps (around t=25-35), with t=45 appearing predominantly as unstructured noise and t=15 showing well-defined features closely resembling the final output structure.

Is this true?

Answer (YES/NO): NO